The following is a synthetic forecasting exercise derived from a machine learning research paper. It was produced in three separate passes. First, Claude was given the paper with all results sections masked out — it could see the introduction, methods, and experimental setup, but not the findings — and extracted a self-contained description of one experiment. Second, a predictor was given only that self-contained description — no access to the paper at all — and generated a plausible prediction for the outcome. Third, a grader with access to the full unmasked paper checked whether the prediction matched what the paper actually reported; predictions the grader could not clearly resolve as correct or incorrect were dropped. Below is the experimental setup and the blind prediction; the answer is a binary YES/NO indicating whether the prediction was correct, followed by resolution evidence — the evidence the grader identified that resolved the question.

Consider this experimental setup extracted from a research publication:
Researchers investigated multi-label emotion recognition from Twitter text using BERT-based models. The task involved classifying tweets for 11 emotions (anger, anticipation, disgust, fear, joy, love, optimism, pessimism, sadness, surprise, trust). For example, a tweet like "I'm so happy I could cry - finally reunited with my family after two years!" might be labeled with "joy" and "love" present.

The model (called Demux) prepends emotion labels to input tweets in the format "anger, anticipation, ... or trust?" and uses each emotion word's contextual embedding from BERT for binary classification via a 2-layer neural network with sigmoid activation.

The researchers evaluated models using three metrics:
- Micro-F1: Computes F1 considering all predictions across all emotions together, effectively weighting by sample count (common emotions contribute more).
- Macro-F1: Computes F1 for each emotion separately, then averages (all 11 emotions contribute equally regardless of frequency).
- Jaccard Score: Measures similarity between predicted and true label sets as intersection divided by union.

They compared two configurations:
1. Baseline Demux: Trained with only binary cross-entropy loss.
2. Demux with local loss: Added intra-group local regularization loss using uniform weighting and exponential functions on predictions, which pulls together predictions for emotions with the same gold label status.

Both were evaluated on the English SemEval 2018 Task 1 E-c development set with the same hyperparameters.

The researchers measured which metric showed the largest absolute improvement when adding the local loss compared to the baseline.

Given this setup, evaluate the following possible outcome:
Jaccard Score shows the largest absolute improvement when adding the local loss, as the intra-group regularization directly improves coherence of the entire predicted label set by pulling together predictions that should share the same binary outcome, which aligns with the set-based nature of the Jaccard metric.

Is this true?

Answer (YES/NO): NO